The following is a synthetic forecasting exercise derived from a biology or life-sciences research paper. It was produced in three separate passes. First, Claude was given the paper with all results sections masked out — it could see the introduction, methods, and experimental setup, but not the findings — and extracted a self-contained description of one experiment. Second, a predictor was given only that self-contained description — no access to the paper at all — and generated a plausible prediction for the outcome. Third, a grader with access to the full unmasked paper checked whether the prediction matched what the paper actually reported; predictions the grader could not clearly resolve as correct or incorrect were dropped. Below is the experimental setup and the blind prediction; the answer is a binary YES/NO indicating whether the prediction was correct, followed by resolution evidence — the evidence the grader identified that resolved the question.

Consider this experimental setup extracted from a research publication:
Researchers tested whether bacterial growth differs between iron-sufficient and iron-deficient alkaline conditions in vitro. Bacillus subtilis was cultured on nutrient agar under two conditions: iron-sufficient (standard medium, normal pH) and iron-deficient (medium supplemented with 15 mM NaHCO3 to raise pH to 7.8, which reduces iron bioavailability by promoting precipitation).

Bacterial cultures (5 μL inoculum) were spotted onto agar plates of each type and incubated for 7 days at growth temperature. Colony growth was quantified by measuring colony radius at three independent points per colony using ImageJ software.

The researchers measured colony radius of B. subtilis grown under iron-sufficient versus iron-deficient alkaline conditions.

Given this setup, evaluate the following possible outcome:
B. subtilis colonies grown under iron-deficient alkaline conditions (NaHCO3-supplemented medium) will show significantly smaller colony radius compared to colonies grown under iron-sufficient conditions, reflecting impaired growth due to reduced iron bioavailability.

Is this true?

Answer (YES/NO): YES